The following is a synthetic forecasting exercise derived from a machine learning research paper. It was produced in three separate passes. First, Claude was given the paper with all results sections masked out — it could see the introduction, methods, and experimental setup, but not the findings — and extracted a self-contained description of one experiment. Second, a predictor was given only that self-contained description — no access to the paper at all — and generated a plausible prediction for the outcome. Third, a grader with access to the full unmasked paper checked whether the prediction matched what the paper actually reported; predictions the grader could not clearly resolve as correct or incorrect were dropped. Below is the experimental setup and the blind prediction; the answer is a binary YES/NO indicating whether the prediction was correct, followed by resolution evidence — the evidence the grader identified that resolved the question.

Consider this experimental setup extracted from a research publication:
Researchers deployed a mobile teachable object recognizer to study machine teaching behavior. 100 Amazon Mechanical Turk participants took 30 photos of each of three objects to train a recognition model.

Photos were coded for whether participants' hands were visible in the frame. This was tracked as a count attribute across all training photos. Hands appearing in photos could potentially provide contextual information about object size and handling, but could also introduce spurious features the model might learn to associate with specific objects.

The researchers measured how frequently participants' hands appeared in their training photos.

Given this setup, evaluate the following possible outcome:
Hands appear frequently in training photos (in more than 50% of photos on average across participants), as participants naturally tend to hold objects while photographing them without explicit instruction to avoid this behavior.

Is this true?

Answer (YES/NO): NO